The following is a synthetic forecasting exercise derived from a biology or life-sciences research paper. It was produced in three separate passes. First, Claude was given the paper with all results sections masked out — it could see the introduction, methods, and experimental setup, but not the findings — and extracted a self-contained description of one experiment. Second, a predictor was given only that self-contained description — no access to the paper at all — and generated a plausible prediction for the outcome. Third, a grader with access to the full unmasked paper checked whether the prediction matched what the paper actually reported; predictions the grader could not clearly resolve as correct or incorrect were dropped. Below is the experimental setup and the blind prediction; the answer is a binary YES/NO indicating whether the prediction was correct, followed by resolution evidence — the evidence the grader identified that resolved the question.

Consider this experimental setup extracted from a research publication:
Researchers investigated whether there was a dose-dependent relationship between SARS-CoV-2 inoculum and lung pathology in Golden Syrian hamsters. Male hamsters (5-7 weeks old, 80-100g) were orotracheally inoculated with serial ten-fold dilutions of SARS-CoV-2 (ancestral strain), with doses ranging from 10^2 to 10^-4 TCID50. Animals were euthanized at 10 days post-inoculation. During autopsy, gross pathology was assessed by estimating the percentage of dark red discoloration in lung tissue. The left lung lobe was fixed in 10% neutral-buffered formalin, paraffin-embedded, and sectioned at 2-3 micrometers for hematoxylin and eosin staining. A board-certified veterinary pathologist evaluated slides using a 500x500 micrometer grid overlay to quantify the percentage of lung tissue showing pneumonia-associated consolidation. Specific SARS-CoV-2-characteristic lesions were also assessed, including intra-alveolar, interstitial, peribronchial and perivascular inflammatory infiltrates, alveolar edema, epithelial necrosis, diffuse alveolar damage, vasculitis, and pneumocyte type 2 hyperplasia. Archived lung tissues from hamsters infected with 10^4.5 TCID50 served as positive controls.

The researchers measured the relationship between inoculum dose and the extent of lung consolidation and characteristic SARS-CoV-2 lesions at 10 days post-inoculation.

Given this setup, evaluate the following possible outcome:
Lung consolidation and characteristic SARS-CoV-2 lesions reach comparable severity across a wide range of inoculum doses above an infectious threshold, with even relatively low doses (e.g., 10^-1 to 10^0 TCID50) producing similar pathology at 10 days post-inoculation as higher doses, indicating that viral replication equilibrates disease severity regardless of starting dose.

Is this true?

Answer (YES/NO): NO